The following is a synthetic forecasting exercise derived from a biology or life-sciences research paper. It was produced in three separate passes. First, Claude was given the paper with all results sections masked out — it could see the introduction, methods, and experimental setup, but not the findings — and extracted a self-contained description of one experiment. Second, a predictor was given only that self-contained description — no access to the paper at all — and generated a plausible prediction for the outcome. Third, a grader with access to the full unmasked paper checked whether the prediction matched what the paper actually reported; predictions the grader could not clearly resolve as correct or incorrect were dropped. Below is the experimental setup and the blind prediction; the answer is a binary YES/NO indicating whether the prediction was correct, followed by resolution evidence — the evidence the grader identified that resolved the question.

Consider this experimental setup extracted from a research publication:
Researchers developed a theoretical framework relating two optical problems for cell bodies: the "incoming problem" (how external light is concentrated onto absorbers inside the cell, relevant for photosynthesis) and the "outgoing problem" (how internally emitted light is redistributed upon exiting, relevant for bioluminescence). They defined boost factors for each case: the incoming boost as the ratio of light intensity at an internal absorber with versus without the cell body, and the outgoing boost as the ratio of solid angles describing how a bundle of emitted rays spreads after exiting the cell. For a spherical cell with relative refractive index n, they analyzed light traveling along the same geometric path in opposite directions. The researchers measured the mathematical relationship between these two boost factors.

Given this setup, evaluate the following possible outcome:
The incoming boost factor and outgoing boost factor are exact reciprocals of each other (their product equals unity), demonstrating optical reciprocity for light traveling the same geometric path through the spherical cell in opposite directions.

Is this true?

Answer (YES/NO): NO